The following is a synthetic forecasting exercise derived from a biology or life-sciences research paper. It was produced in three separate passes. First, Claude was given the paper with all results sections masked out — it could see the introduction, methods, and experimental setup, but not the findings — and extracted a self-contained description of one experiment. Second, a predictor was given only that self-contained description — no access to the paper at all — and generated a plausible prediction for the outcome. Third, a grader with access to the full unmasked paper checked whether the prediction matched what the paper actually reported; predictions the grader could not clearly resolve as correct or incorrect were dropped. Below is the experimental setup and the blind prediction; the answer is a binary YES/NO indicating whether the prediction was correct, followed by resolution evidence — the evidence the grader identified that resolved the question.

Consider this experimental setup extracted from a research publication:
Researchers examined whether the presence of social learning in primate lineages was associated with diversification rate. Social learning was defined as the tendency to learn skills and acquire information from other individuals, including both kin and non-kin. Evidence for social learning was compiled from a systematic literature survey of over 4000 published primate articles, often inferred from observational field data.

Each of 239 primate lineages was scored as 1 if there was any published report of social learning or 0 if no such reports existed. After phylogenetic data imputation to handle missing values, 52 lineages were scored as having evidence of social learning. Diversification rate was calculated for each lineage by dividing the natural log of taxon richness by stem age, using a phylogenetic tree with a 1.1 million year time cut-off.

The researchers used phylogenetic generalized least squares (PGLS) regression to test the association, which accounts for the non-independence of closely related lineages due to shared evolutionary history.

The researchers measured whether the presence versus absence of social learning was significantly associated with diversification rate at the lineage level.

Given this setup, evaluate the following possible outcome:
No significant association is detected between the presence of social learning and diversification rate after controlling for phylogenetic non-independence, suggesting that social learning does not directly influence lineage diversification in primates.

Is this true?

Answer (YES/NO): YES